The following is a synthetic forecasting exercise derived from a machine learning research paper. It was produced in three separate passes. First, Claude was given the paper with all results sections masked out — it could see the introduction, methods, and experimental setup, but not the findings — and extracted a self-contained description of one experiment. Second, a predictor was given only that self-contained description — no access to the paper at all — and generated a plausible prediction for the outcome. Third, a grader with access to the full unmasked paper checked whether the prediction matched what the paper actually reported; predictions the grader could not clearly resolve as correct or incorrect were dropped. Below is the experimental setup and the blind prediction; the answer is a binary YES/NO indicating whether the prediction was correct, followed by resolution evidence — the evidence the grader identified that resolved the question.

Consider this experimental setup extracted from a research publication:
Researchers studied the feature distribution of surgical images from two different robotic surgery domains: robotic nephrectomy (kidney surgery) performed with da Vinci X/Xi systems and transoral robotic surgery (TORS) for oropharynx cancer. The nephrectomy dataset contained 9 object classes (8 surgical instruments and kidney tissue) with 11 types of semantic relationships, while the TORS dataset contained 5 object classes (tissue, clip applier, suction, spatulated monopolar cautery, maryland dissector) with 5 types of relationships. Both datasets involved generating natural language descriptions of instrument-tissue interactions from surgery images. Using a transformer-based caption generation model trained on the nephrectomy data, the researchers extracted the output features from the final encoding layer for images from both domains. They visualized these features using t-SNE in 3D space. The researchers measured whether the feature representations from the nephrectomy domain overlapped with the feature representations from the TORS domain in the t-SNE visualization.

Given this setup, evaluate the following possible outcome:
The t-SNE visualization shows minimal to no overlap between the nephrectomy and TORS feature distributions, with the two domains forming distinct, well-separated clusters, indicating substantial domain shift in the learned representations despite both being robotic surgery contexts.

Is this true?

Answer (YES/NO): YES